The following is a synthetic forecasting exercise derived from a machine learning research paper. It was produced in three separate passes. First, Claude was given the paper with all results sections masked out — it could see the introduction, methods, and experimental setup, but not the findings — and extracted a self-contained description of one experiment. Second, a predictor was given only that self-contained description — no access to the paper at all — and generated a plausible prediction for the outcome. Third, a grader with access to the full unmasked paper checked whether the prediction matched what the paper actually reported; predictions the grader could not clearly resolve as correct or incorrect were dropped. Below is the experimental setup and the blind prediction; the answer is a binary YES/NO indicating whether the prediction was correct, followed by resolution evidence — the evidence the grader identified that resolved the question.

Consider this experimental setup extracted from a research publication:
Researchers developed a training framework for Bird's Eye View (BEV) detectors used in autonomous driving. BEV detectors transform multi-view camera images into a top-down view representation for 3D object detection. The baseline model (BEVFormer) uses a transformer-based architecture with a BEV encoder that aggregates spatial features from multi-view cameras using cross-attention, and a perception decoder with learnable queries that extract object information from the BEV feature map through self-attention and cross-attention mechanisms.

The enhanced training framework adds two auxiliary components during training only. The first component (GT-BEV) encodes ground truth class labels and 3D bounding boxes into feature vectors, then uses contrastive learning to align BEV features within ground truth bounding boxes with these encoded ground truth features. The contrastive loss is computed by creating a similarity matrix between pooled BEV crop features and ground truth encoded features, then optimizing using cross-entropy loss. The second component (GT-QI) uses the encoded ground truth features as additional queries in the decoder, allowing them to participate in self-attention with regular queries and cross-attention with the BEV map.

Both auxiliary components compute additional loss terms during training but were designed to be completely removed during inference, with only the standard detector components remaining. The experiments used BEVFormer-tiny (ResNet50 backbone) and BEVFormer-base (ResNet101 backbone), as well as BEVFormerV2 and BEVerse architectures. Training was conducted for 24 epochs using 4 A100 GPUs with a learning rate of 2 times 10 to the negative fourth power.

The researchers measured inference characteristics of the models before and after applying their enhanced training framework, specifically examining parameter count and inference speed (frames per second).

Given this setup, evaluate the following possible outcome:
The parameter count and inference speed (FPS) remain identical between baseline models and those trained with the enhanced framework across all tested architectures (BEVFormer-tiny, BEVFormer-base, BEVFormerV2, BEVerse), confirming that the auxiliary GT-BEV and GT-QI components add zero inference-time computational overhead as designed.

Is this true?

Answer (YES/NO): YES